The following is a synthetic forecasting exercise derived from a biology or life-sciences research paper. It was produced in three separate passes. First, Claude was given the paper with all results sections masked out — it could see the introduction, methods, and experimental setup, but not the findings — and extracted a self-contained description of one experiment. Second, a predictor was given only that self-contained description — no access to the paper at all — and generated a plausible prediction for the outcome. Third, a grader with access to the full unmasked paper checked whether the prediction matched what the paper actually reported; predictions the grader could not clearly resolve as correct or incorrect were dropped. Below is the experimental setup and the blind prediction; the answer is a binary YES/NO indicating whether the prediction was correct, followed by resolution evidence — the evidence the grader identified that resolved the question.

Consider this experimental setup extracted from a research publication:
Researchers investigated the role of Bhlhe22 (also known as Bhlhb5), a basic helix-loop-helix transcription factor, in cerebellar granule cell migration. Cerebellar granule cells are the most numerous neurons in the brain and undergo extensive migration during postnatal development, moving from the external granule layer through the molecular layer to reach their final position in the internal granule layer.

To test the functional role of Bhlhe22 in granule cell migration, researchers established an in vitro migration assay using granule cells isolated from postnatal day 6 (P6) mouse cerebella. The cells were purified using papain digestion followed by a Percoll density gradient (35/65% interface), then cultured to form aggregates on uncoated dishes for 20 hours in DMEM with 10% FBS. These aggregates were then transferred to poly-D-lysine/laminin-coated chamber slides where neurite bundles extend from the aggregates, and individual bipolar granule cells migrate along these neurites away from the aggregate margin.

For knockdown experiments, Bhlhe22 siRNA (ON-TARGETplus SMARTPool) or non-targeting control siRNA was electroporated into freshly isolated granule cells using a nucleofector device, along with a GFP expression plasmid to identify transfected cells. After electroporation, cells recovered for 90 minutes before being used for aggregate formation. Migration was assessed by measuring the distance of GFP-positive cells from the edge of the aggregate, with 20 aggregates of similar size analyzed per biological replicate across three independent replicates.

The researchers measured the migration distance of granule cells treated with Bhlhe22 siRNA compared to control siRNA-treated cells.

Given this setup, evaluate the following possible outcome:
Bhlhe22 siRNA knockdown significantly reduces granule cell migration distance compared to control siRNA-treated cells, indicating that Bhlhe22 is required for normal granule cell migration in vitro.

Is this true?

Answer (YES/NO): YES